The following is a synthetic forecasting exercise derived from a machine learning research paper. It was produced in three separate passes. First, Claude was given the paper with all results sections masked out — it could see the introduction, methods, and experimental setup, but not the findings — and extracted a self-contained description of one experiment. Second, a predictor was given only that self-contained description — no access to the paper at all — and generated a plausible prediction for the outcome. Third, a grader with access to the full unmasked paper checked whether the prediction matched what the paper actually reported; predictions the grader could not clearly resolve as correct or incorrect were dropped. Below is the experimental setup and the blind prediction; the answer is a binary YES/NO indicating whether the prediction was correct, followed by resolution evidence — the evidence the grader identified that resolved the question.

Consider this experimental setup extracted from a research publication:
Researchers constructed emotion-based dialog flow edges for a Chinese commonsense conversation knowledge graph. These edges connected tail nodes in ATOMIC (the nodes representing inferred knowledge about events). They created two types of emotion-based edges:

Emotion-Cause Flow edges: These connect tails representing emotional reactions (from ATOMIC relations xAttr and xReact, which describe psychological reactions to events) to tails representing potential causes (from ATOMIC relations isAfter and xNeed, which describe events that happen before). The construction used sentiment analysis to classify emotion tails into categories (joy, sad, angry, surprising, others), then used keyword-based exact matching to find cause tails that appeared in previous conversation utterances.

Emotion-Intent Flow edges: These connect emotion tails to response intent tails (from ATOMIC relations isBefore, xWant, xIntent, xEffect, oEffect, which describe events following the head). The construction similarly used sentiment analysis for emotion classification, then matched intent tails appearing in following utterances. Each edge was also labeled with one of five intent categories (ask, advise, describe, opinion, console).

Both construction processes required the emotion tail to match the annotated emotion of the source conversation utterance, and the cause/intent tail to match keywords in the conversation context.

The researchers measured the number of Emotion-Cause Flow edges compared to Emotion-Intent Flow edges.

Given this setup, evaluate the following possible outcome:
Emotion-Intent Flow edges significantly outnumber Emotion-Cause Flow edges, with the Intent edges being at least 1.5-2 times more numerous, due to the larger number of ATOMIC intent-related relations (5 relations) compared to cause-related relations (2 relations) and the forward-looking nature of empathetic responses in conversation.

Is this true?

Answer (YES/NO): YES